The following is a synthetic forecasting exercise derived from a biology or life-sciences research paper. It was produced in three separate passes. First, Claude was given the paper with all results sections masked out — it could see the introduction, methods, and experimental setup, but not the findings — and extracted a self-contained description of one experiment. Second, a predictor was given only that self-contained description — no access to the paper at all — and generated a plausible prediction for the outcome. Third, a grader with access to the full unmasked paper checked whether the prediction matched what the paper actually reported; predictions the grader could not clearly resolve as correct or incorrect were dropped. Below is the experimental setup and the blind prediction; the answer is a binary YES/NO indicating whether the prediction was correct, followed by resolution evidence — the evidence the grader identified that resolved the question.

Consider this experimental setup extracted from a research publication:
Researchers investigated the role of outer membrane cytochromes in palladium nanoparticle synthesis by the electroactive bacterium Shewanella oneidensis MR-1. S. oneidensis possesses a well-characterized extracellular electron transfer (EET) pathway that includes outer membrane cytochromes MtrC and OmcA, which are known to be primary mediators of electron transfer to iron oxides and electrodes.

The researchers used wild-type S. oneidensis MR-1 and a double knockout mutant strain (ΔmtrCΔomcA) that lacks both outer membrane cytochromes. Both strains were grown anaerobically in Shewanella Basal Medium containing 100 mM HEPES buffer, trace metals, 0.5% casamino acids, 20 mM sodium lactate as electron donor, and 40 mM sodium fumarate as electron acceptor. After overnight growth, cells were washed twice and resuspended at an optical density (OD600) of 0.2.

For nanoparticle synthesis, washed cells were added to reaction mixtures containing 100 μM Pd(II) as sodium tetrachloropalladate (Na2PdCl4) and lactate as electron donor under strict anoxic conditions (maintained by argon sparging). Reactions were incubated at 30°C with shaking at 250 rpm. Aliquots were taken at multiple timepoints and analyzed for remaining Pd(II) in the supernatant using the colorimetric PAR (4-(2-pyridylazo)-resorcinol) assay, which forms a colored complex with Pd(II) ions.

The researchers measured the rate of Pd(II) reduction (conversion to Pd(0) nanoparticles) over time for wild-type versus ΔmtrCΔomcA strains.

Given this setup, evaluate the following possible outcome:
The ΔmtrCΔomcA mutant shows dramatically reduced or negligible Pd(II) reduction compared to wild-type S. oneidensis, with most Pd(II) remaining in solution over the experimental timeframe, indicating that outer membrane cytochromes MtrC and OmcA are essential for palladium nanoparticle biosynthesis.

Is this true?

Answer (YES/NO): NO